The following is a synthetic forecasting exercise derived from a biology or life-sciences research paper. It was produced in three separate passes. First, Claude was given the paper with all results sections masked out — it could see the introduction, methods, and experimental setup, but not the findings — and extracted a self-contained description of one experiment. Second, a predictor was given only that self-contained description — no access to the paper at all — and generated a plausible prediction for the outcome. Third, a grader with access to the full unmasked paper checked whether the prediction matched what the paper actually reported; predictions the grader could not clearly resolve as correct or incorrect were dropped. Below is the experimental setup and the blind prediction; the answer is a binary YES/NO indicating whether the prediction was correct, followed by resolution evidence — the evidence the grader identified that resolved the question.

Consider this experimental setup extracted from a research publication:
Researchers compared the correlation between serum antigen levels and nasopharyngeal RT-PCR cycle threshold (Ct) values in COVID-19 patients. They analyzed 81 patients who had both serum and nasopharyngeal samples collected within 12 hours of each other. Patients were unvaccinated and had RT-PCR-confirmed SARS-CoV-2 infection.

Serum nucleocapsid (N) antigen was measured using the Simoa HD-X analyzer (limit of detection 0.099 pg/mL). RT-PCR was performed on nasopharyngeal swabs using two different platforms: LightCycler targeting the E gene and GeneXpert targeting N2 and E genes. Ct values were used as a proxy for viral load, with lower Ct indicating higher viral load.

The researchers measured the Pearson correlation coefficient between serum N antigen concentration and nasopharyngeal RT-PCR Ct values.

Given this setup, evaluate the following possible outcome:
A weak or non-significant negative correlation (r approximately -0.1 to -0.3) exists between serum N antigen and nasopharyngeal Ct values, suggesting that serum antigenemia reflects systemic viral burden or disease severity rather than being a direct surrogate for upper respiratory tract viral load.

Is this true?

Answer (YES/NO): NO